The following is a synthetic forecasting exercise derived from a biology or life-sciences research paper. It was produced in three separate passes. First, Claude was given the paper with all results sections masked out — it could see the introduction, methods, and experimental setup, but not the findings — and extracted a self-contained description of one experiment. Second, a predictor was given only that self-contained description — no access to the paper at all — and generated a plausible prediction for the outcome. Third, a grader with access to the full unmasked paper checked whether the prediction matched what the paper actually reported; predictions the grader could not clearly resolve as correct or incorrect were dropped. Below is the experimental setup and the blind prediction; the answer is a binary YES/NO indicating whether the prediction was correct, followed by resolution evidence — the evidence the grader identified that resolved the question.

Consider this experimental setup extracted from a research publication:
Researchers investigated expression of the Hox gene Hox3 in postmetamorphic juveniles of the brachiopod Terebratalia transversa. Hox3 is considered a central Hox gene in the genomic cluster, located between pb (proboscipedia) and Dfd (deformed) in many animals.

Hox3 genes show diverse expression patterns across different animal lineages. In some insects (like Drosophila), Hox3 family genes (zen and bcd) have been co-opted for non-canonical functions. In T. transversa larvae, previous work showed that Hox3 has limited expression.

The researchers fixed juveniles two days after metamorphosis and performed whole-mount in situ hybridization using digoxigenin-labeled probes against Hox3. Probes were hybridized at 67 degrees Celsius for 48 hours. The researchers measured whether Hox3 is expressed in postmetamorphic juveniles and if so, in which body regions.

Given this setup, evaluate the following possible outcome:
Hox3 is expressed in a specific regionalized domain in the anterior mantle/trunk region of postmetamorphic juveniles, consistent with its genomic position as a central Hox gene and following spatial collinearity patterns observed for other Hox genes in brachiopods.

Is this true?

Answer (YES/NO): NO